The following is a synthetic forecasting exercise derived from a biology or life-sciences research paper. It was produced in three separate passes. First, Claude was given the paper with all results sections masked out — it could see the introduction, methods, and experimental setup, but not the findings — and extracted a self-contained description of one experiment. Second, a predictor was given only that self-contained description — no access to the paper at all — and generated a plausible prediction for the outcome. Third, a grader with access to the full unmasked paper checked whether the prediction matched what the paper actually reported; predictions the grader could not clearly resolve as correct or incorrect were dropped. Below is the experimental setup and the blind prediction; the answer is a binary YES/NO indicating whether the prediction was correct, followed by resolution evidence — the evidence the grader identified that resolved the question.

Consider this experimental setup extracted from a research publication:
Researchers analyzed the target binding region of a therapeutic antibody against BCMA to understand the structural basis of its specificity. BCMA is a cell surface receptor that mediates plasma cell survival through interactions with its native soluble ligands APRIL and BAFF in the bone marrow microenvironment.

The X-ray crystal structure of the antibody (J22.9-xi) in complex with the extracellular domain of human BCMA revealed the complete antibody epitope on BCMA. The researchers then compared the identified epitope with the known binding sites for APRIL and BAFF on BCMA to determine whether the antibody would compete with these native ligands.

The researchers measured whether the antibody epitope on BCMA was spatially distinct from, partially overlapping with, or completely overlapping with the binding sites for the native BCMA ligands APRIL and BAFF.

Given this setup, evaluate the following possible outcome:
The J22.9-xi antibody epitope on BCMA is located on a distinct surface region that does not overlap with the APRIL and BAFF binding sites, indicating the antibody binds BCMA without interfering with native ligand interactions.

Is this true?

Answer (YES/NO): NO